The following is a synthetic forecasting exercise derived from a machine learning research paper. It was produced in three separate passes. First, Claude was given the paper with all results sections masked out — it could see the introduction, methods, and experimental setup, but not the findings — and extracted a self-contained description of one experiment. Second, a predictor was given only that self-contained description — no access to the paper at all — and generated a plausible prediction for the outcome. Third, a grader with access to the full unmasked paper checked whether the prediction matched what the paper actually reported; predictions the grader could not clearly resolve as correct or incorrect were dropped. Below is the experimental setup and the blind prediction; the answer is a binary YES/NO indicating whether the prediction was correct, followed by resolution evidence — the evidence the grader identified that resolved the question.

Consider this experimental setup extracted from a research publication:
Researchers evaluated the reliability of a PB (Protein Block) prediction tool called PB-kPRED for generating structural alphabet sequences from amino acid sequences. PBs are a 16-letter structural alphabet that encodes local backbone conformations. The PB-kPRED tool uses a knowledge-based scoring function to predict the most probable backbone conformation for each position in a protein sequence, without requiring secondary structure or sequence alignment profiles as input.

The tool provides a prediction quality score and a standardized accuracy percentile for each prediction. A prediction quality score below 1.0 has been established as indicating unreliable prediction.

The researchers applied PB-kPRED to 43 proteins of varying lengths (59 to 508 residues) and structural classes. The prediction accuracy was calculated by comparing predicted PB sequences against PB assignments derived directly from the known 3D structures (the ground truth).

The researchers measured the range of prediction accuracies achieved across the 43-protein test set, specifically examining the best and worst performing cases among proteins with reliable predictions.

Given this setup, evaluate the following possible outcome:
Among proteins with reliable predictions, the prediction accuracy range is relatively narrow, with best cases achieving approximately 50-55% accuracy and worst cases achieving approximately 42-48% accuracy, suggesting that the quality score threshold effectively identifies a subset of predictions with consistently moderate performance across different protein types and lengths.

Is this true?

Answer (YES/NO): NO